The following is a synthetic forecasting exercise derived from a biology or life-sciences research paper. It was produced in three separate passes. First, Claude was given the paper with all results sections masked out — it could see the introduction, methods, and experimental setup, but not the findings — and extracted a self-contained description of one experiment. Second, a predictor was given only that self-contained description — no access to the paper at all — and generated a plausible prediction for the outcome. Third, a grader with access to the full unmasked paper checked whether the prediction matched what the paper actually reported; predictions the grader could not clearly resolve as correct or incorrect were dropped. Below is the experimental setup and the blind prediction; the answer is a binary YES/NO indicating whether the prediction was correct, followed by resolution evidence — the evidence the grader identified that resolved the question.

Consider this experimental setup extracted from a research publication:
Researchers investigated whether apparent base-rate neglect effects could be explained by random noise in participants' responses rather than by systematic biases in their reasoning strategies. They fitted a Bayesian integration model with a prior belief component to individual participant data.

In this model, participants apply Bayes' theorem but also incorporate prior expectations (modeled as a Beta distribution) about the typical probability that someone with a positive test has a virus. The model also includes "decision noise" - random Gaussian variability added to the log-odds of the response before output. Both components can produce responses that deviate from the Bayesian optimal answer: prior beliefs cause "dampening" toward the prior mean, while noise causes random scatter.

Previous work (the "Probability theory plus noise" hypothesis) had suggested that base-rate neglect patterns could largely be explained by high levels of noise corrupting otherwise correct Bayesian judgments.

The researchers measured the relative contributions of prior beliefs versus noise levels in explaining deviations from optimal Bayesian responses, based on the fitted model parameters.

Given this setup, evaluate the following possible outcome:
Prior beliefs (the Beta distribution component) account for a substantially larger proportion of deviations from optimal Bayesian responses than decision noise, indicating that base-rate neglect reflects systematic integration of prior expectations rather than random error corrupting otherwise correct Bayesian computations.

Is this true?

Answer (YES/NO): YES